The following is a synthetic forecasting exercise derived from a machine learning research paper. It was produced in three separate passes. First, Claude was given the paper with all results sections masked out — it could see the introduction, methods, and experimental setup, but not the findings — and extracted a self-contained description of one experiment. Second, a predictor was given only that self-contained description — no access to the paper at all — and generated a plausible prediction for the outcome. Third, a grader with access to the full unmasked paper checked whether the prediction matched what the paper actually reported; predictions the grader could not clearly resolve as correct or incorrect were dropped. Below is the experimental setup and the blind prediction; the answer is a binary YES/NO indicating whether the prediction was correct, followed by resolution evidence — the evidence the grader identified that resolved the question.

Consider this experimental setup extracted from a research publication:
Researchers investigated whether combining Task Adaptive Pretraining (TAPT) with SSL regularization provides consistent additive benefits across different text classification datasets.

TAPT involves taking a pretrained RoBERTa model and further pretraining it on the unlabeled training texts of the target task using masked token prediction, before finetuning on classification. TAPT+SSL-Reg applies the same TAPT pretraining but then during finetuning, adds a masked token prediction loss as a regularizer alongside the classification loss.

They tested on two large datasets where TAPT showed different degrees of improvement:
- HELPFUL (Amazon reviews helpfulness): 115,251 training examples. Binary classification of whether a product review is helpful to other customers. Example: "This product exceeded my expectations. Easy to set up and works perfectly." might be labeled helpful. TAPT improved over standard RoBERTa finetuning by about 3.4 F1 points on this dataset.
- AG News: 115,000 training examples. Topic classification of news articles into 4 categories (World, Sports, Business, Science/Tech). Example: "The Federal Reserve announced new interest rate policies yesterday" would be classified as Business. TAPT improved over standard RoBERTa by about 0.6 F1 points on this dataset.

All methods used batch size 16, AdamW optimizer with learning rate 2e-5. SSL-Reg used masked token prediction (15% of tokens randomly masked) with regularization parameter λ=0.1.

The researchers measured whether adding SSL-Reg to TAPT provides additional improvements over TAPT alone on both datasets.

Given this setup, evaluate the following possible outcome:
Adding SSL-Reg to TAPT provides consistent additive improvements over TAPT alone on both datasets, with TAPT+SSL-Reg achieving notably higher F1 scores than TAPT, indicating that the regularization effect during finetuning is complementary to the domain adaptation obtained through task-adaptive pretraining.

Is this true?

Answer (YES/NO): NO